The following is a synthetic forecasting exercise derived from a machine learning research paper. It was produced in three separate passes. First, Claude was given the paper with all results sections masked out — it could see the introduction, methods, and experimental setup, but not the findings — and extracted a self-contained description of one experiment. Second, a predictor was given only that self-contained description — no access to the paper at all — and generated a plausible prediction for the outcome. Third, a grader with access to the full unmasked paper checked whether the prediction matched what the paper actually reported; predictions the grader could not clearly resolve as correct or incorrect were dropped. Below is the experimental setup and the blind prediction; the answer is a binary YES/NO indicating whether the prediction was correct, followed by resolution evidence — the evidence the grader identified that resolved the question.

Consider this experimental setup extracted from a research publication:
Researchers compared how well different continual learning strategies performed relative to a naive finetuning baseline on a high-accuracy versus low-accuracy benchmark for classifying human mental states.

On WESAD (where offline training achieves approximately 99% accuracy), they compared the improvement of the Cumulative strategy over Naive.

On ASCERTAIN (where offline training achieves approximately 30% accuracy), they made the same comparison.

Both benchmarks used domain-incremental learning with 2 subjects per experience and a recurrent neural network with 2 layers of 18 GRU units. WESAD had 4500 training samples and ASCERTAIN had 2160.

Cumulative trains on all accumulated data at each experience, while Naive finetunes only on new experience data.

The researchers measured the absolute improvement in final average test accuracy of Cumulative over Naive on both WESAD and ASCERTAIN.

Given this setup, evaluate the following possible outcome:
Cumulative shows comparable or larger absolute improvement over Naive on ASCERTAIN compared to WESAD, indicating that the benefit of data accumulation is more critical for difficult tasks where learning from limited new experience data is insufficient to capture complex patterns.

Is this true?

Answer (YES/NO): NO